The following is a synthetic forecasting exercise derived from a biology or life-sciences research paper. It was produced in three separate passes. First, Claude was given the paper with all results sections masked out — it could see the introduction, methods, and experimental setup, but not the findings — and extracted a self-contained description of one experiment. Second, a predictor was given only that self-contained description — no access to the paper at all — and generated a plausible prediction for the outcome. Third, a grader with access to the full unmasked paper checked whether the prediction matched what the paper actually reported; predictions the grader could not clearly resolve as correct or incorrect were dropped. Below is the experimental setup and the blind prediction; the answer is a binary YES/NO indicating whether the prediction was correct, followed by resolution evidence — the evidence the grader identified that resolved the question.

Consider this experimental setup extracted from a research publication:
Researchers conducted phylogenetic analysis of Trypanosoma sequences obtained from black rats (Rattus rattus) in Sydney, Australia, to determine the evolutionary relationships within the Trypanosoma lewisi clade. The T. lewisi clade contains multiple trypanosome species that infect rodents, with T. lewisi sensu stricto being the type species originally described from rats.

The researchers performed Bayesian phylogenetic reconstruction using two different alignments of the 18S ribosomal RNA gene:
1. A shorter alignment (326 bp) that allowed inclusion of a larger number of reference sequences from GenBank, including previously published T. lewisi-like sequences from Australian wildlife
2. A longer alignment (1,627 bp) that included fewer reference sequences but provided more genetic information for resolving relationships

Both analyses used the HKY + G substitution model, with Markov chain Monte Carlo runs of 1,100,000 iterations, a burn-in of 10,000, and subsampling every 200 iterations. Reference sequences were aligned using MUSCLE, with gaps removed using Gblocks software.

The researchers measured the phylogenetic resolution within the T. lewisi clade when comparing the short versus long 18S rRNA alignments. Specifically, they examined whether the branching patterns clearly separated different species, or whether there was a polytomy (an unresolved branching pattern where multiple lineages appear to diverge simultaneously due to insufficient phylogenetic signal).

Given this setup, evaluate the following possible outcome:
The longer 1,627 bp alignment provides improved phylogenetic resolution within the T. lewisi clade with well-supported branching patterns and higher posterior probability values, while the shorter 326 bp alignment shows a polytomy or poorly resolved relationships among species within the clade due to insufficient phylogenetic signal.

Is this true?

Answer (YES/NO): YES